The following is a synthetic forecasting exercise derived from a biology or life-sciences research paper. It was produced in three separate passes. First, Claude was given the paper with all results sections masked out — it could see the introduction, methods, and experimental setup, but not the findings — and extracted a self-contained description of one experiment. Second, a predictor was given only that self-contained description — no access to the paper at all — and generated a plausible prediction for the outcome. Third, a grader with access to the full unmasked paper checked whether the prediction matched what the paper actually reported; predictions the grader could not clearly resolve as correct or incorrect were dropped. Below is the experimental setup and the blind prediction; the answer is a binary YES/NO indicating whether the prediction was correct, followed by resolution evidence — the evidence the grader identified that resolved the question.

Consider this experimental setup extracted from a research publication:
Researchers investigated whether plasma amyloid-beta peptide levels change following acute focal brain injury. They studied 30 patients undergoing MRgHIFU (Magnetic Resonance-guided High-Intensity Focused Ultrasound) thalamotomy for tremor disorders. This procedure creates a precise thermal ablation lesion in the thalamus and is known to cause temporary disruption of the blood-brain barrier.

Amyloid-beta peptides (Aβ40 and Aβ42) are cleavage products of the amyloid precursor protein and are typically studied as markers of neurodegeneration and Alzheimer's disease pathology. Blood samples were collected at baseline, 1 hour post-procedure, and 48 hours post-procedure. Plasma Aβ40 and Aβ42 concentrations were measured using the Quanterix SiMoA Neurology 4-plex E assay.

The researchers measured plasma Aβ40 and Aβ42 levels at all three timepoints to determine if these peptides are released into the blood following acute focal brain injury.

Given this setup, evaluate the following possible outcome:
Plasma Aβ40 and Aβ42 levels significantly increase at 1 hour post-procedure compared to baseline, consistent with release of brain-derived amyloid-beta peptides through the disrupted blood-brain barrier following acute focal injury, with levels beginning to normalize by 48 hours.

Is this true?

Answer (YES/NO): NO